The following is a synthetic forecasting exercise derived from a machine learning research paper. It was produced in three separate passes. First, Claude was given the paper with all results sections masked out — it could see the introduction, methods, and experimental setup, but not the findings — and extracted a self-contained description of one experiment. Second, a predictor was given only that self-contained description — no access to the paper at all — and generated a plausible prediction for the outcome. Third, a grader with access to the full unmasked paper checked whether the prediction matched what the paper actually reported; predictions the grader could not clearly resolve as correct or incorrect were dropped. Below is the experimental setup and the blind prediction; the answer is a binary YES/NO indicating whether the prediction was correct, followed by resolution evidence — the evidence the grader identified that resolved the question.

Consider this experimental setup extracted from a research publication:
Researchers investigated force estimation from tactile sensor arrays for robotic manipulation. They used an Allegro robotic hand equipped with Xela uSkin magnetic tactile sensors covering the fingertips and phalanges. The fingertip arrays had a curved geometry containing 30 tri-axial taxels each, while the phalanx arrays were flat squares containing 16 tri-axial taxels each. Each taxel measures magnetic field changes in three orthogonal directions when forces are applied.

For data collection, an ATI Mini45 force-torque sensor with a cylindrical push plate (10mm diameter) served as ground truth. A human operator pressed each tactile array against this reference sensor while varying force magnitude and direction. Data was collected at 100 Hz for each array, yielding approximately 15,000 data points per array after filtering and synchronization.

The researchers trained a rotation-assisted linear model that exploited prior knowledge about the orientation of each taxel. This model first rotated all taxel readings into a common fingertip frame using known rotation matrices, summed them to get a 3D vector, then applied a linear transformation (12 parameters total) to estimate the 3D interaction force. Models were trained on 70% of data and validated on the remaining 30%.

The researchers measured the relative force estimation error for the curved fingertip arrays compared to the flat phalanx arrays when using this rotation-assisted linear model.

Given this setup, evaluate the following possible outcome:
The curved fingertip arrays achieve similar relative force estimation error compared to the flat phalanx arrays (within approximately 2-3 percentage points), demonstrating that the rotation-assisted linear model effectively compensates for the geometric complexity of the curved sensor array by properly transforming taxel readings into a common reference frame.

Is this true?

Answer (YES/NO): NO